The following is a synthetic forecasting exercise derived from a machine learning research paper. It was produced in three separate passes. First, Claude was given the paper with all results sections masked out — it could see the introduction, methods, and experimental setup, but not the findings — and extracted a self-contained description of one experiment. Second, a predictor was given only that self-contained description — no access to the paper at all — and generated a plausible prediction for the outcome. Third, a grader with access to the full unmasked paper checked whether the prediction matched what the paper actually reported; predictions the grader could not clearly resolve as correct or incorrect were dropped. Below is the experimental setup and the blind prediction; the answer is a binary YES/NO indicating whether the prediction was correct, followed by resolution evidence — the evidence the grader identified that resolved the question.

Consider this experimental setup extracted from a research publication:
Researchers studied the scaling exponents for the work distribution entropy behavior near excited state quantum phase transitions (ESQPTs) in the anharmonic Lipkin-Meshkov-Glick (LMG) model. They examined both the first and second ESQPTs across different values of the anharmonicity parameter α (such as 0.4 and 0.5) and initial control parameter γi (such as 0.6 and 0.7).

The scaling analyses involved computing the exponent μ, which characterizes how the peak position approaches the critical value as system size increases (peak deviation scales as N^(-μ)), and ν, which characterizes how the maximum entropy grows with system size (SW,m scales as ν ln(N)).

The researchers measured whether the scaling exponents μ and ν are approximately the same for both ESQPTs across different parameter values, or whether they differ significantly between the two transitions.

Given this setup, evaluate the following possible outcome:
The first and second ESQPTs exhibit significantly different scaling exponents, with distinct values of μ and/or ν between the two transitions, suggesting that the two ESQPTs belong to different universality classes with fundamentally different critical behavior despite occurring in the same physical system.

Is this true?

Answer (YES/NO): NO